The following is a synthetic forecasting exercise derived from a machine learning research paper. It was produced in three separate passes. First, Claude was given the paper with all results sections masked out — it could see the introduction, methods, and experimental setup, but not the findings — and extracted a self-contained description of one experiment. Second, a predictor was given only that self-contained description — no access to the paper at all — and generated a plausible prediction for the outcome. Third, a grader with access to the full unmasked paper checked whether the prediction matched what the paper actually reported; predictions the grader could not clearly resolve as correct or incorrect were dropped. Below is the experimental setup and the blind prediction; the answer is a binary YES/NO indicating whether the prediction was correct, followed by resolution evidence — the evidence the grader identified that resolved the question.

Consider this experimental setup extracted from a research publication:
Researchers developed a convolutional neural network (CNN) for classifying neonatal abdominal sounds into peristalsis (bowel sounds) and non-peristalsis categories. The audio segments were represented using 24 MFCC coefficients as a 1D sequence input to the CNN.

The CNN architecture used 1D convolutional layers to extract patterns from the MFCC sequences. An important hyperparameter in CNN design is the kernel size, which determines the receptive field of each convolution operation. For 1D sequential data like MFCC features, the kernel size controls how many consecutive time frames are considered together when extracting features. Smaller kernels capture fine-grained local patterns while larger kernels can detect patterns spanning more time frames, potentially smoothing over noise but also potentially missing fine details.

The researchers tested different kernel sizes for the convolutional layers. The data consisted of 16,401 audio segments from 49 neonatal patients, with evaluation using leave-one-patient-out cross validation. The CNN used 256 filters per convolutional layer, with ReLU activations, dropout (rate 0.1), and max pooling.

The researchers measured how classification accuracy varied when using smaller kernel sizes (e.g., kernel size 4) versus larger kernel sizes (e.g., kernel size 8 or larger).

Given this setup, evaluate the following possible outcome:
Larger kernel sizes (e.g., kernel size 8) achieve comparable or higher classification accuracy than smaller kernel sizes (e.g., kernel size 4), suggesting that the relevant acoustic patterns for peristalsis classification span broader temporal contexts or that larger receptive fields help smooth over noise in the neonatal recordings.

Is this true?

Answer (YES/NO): YES